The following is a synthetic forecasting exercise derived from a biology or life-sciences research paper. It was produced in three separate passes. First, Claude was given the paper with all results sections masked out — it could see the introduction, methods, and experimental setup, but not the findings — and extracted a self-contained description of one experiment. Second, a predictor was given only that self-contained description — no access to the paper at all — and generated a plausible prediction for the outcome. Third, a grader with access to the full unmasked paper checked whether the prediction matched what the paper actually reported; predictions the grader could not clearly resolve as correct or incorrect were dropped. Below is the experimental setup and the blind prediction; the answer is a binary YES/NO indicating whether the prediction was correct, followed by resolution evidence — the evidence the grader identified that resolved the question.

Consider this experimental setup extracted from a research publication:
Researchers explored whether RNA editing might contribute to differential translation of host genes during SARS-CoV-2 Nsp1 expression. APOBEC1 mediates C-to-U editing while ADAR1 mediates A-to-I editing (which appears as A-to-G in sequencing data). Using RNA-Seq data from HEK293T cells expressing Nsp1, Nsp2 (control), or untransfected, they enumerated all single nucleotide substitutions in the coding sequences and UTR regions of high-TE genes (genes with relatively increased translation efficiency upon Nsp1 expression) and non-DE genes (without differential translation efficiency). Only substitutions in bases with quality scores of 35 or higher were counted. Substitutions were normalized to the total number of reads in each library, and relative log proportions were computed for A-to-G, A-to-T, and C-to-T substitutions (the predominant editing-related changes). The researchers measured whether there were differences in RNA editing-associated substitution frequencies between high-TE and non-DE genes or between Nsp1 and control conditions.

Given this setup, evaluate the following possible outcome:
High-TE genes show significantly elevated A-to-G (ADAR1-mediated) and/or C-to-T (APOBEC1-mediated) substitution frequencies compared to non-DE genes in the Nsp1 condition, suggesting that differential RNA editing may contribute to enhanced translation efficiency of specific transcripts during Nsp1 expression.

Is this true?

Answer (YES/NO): NO